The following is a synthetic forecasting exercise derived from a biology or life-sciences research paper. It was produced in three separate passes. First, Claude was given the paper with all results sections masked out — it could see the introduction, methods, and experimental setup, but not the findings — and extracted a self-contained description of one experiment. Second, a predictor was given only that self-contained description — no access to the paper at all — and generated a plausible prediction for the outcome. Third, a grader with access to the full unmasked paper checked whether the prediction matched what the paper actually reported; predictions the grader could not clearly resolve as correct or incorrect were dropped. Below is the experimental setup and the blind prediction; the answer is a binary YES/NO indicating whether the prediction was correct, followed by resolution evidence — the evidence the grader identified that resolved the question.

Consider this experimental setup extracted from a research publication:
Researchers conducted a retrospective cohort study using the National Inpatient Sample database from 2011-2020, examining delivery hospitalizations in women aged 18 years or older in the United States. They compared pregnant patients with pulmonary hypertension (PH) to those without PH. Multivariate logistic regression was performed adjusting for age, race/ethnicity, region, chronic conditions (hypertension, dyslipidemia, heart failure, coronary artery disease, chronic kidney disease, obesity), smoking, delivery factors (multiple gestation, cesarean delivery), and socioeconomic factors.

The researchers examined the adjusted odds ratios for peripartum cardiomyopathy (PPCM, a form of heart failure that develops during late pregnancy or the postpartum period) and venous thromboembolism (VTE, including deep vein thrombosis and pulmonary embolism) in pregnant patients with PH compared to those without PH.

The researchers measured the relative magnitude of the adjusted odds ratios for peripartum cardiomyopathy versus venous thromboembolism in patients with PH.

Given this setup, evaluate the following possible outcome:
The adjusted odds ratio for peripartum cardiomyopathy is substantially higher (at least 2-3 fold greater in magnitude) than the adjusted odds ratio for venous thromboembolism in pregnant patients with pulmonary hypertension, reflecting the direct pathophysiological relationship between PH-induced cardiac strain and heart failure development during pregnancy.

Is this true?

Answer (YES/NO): NO